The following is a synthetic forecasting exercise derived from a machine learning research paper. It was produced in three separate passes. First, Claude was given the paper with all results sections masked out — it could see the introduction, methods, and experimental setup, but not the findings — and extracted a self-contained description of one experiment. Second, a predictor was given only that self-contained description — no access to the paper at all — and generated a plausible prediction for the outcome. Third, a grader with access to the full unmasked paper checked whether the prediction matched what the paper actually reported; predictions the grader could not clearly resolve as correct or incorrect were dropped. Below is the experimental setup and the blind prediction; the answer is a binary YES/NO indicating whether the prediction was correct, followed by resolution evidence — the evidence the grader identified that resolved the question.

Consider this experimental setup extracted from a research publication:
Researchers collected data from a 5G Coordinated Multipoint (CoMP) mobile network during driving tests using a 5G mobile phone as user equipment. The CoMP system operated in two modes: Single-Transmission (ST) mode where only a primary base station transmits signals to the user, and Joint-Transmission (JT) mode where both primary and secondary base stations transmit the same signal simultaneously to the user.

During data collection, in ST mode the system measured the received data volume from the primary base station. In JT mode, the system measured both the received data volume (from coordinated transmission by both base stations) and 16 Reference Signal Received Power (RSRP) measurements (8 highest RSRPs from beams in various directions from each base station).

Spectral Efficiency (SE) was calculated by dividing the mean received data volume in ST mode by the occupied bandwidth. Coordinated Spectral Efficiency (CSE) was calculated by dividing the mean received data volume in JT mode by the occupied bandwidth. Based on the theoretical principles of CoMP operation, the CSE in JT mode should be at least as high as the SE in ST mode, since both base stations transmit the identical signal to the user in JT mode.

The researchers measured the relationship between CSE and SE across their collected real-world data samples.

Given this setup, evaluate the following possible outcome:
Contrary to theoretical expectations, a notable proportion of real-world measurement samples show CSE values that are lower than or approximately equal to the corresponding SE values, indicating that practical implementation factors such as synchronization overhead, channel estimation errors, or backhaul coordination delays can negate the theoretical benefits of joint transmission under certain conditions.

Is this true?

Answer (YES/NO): NO